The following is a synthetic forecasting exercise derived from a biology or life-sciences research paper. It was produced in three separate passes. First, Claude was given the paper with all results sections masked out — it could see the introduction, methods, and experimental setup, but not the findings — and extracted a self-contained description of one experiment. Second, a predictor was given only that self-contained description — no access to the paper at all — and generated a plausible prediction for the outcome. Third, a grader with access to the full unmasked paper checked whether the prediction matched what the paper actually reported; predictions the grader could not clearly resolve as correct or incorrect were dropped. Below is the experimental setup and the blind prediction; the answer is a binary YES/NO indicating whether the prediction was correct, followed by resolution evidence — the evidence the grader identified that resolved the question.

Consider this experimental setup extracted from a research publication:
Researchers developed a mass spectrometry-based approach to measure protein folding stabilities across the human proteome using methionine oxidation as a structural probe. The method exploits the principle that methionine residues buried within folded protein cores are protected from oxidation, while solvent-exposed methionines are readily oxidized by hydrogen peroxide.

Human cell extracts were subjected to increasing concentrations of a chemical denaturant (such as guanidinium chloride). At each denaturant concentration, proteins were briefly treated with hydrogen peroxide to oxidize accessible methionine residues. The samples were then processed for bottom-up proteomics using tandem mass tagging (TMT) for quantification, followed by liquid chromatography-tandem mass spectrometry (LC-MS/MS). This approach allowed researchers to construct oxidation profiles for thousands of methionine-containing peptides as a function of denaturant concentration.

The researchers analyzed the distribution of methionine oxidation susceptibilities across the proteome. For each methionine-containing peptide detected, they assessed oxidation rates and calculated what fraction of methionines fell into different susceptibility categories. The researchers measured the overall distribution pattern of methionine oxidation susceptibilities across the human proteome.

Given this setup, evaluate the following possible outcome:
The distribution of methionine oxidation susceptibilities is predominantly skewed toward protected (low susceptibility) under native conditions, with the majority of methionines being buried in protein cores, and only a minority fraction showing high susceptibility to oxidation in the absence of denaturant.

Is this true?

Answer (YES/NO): NO